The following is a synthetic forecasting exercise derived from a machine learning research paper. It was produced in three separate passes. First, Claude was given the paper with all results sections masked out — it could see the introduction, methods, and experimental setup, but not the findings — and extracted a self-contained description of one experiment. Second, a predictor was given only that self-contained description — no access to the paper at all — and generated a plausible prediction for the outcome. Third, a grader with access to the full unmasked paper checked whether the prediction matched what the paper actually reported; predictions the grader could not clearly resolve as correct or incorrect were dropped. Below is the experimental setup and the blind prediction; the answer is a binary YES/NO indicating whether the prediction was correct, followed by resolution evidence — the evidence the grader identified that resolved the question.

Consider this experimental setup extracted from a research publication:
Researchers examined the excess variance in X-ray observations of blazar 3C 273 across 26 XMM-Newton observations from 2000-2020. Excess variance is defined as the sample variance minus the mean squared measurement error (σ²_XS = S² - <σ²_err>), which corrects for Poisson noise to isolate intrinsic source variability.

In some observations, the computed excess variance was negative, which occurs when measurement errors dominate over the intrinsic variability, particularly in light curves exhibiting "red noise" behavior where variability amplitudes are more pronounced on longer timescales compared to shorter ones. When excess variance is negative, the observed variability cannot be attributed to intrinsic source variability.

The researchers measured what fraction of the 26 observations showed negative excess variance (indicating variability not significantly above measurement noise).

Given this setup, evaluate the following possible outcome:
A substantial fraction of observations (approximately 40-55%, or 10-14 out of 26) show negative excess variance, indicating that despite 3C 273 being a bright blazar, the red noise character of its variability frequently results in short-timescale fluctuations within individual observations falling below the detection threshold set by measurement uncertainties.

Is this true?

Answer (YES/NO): NO